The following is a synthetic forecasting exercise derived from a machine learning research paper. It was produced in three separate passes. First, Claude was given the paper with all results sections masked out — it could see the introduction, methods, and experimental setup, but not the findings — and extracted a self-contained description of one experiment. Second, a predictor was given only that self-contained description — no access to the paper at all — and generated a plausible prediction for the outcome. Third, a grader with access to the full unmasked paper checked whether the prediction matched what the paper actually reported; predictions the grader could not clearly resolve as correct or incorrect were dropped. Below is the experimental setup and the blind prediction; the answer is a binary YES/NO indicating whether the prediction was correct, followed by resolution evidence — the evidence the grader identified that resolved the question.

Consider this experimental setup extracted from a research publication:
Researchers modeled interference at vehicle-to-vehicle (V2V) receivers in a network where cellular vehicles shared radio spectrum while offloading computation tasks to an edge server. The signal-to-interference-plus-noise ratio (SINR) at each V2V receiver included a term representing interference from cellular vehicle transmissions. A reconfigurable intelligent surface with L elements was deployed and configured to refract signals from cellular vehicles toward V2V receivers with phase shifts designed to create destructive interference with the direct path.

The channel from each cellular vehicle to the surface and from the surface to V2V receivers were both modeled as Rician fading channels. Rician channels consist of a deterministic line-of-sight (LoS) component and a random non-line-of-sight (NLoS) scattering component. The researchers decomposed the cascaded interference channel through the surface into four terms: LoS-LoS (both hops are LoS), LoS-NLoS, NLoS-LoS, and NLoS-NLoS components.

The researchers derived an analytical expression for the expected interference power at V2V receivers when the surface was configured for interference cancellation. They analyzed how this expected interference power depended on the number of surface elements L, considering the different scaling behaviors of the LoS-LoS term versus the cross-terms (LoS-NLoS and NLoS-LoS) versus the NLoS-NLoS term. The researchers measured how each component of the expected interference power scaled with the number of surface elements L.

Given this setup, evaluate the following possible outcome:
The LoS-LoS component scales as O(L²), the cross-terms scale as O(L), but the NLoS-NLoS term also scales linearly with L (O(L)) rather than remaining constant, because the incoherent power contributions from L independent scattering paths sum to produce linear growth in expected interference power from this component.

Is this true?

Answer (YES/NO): YES